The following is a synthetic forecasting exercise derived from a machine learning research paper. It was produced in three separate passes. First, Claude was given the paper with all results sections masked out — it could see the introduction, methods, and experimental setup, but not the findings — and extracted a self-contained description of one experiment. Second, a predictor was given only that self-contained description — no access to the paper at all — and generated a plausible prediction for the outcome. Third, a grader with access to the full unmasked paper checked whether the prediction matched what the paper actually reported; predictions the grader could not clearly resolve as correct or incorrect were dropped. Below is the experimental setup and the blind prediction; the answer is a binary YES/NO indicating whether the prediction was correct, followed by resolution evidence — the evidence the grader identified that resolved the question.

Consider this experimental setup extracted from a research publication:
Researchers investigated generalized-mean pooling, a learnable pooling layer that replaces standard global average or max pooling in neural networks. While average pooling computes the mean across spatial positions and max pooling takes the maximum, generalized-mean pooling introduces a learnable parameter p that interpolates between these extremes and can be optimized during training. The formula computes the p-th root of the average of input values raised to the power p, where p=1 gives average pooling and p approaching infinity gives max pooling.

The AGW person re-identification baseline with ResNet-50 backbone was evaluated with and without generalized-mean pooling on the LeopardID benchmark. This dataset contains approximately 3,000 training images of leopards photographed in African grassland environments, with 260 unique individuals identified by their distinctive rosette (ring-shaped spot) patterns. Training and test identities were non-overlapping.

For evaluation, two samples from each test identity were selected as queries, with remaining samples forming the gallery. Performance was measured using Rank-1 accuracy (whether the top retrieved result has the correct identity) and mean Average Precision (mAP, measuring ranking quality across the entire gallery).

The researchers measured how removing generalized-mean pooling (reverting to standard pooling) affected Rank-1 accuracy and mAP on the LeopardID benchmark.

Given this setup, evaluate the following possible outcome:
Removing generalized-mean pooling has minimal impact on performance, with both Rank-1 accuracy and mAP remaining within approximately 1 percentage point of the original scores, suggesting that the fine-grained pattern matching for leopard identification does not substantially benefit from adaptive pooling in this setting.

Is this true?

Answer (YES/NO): NO